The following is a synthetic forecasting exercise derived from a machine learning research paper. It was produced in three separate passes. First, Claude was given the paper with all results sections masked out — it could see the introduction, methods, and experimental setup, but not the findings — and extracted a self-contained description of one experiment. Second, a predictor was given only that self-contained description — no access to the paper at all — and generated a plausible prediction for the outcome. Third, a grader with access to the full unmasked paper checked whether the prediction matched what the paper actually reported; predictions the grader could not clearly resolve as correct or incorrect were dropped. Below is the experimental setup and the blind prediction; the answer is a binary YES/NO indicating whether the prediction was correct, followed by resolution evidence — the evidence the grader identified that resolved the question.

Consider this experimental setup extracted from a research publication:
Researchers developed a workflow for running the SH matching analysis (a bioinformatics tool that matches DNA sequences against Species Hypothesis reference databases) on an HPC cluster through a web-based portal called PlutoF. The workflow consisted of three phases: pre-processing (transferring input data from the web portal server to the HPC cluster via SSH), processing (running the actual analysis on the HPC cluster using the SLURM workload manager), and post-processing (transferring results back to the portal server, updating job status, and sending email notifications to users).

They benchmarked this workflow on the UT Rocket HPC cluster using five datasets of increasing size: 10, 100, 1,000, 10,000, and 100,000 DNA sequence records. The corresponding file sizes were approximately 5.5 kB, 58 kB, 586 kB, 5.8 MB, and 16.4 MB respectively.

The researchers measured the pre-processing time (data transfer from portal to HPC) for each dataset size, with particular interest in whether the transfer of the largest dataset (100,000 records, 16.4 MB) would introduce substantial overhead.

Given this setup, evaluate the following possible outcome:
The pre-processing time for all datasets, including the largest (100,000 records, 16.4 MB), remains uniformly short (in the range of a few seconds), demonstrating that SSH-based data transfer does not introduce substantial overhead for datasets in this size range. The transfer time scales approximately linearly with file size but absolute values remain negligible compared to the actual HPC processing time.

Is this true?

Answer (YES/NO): NO